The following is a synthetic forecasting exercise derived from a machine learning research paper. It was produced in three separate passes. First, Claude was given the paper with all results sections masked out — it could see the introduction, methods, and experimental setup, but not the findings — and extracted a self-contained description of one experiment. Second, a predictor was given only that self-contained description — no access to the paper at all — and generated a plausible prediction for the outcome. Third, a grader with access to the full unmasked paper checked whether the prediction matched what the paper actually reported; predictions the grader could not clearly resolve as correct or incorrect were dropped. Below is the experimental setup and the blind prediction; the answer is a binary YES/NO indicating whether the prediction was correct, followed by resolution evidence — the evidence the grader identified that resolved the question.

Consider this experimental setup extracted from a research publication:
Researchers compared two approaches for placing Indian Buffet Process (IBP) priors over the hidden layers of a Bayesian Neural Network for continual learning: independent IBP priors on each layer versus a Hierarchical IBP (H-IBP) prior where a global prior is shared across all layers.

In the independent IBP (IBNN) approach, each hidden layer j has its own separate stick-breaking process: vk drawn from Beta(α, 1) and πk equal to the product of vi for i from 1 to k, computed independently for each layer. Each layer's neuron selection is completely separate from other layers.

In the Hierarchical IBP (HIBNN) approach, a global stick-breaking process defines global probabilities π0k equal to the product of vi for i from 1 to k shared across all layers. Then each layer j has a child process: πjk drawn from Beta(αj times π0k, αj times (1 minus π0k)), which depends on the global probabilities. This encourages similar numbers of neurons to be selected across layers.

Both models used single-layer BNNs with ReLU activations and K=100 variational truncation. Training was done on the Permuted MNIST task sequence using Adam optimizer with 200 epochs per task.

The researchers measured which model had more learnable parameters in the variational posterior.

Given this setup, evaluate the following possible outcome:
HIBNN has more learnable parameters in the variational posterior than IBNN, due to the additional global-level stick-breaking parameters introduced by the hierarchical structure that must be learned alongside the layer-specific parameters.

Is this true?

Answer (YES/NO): NO